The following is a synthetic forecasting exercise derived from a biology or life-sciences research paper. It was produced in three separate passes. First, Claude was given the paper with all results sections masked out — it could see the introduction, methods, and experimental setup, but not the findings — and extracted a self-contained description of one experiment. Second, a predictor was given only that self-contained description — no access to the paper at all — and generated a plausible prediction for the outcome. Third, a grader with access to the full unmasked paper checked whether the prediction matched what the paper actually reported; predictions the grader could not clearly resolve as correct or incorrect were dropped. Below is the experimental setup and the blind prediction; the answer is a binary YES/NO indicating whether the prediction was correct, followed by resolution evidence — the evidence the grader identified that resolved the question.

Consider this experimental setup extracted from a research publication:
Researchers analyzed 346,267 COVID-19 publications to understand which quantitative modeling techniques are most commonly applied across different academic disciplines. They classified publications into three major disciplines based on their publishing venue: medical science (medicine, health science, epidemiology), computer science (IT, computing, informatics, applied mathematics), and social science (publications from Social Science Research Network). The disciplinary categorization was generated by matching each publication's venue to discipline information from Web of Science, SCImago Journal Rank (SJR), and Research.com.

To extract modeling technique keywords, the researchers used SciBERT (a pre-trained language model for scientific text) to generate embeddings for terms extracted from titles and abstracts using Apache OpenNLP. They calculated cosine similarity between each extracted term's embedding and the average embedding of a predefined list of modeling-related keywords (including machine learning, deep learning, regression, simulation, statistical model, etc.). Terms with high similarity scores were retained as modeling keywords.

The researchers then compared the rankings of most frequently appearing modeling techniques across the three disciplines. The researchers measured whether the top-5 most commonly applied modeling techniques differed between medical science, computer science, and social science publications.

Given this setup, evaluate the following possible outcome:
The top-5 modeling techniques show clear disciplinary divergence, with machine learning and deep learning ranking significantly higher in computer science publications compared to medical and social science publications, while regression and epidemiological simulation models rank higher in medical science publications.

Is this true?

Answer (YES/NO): NO